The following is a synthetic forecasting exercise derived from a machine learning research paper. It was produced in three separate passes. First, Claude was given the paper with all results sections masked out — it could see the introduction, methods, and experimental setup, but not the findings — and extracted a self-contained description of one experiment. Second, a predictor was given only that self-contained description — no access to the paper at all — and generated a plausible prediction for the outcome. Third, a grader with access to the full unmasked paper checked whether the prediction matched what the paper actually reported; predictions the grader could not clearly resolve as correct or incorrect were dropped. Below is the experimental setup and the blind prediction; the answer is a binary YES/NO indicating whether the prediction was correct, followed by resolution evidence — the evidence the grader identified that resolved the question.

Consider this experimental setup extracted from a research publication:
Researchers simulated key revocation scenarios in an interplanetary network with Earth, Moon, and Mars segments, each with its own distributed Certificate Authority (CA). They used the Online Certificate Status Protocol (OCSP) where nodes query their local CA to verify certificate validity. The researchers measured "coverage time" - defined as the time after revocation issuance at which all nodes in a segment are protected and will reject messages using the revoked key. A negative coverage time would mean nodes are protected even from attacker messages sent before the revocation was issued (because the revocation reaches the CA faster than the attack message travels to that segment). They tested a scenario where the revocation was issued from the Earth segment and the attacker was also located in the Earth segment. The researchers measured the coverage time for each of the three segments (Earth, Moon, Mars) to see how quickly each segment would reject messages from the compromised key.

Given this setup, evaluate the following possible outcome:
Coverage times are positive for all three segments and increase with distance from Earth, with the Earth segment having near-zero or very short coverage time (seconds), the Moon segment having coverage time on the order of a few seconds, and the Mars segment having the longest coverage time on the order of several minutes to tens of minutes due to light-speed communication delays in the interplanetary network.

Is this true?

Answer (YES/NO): NO